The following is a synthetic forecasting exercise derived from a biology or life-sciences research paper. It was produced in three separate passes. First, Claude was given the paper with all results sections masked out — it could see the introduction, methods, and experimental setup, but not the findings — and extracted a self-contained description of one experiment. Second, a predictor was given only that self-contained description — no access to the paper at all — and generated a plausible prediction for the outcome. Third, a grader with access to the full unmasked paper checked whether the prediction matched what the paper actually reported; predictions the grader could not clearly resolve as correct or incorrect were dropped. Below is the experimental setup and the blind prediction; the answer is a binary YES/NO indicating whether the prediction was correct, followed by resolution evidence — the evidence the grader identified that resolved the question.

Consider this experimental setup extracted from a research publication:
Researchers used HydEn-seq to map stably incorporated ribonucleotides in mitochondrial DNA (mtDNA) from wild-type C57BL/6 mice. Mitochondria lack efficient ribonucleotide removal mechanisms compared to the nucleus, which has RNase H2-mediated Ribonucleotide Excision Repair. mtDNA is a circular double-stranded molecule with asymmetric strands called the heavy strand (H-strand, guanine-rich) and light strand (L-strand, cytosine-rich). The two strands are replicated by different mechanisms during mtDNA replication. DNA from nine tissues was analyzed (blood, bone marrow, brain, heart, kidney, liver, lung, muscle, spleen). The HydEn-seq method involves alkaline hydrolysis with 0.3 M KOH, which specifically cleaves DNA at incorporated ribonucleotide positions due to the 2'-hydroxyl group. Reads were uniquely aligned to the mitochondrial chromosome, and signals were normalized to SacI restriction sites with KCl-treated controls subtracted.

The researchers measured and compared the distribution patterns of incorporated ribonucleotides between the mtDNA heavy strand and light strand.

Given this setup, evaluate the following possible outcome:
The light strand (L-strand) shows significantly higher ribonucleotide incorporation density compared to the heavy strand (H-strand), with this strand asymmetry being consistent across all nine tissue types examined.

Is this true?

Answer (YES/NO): YES